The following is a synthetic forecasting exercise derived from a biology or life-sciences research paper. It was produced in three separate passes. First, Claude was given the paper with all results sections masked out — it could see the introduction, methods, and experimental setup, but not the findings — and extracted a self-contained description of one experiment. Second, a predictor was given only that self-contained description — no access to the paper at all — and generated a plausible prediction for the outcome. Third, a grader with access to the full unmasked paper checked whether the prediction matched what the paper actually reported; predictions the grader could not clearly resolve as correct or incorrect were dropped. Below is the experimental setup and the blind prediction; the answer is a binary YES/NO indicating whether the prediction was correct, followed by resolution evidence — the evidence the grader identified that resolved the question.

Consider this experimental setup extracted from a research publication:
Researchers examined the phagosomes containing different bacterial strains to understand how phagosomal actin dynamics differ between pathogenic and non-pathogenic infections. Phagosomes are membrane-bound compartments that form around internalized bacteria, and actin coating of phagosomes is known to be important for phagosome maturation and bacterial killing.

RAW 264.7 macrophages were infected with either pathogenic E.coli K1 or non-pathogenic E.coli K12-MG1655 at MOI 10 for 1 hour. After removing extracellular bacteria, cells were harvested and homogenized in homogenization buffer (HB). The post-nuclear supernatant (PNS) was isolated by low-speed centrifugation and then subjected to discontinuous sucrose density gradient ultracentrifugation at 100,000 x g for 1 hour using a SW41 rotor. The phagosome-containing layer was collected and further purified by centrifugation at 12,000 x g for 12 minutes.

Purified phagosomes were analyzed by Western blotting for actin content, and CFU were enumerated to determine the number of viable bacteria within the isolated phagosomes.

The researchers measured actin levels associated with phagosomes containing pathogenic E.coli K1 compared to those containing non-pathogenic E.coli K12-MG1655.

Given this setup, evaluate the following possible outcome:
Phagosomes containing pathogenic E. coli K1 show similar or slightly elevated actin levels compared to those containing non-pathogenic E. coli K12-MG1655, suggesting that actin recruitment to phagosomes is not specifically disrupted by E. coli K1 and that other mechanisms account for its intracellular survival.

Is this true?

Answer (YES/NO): NO